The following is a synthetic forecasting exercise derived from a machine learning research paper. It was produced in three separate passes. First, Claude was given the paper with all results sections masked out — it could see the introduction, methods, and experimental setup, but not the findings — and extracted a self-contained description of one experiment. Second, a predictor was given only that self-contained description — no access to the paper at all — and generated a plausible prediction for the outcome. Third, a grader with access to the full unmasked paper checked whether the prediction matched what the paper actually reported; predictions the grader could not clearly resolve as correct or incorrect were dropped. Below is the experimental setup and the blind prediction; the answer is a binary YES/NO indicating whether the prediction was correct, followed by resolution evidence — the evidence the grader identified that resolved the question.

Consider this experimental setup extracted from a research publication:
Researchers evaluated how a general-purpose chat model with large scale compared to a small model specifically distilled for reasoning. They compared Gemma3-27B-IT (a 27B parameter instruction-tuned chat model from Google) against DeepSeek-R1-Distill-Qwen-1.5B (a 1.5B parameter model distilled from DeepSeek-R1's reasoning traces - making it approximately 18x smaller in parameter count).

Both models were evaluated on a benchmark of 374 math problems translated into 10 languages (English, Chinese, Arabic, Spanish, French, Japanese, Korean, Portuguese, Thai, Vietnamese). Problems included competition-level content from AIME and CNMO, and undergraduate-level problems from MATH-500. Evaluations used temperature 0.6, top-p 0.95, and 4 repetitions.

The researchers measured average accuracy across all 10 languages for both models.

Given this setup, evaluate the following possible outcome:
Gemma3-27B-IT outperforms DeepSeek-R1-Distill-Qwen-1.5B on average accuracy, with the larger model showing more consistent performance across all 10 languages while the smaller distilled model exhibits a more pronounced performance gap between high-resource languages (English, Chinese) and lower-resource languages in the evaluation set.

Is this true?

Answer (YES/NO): YES